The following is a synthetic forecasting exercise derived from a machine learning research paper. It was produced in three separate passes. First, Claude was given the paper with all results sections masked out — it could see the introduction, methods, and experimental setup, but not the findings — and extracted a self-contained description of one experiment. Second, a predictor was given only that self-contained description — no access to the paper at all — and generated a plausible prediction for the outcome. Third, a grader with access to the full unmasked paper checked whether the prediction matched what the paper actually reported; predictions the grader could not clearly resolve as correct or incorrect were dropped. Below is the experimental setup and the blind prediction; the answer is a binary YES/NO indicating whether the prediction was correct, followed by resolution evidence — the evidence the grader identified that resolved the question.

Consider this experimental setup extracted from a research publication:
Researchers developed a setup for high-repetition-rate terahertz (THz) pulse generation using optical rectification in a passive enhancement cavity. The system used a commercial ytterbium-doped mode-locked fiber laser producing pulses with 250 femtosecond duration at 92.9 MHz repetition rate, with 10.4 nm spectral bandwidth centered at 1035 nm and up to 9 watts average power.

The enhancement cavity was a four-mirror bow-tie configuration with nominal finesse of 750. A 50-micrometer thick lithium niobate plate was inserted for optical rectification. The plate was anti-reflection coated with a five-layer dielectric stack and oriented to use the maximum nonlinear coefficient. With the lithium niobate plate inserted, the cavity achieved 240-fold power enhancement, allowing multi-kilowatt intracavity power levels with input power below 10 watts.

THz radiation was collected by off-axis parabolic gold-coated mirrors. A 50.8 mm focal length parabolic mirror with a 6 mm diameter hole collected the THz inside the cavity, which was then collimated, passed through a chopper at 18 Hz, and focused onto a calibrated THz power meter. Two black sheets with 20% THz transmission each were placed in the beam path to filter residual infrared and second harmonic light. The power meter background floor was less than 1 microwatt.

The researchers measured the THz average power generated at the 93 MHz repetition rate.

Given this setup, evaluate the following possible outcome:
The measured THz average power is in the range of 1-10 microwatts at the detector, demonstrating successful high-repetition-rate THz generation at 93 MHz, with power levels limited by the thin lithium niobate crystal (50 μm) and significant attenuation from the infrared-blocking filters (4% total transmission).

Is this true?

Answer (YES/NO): NO